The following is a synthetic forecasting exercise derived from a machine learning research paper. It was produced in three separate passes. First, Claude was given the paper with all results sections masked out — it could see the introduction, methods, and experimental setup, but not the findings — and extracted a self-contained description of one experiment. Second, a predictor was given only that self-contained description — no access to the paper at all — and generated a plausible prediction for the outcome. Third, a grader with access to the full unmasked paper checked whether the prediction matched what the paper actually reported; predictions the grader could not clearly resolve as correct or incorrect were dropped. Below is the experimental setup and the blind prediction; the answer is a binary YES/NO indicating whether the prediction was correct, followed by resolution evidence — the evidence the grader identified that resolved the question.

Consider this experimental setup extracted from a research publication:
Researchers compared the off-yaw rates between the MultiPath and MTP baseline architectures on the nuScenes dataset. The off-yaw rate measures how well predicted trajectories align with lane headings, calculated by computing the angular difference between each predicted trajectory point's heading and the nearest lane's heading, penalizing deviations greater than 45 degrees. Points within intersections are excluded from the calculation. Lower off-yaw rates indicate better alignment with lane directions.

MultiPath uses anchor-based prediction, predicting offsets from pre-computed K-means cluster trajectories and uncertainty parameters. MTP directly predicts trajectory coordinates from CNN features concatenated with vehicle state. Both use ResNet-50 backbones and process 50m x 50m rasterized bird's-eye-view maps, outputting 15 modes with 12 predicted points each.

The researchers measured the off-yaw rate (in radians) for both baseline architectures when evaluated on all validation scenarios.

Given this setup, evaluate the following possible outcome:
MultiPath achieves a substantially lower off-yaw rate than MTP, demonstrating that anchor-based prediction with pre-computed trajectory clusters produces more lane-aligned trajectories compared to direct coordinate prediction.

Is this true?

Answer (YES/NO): NO